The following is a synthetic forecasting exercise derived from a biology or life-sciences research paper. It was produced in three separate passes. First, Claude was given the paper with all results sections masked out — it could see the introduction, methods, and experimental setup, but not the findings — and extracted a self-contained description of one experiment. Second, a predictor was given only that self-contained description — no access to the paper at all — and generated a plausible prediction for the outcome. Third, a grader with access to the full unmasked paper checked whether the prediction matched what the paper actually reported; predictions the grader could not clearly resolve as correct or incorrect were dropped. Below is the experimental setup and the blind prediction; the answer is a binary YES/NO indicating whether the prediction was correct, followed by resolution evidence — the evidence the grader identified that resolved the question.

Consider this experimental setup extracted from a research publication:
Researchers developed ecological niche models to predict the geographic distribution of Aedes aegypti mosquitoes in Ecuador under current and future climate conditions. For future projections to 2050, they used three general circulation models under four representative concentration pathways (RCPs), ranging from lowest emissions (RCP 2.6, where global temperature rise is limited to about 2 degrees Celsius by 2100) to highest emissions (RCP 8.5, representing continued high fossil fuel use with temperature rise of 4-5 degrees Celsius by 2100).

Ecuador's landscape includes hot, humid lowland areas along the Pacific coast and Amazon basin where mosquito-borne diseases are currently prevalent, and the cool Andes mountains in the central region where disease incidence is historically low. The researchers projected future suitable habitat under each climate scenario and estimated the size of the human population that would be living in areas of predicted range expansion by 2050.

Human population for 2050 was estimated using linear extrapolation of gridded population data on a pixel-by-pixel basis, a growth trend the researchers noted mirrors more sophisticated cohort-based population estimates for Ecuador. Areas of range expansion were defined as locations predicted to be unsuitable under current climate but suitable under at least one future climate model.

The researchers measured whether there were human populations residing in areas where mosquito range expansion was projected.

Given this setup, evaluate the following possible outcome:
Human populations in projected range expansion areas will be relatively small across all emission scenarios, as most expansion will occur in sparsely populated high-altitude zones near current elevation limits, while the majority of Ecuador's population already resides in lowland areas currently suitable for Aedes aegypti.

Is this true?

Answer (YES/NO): YES